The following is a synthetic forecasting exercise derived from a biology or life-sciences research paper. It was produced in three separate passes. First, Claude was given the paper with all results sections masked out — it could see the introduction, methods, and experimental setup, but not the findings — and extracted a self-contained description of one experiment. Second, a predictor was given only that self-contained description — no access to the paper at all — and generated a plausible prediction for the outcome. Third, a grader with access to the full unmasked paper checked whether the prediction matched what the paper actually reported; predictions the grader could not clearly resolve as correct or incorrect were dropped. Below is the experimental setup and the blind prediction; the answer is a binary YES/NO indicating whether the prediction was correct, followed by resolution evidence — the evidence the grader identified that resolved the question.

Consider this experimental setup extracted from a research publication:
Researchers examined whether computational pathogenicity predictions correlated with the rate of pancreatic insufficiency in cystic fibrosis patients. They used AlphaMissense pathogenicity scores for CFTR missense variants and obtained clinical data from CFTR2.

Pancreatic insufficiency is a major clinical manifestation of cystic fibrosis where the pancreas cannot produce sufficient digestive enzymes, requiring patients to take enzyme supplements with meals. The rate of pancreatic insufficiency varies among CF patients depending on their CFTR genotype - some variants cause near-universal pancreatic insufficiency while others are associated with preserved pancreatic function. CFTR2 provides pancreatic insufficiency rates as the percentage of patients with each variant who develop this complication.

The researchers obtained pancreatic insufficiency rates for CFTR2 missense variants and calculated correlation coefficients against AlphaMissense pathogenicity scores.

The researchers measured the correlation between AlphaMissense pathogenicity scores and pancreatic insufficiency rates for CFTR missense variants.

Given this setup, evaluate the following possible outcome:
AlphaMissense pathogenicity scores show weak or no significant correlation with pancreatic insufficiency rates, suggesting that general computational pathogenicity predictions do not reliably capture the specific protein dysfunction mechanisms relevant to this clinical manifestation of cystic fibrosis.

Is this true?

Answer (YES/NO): YES